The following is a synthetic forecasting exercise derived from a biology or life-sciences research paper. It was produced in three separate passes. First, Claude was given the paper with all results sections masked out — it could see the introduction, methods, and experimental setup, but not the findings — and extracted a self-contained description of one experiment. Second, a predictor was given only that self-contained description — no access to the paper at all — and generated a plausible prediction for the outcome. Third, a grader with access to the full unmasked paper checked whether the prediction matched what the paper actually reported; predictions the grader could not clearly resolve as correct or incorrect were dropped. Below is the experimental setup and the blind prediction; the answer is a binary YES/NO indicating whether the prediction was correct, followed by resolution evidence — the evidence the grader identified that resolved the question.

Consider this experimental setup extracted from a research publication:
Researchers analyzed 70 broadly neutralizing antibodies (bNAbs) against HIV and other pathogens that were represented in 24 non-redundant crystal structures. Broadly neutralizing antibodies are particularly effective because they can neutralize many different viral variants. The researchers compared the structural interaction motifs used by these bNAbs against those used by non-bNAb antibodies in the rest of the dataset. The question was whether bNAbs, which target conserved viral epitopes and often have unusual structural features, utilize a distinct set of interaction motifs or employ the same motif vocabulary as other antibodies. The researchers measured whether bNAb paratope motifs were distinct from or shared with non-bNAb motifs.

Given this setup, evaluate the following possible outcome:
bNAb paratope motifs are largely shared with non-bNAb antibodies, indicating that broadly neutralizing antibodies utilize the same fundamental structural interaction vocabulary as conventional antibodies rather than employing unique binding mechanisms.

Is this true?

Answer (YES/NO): YES